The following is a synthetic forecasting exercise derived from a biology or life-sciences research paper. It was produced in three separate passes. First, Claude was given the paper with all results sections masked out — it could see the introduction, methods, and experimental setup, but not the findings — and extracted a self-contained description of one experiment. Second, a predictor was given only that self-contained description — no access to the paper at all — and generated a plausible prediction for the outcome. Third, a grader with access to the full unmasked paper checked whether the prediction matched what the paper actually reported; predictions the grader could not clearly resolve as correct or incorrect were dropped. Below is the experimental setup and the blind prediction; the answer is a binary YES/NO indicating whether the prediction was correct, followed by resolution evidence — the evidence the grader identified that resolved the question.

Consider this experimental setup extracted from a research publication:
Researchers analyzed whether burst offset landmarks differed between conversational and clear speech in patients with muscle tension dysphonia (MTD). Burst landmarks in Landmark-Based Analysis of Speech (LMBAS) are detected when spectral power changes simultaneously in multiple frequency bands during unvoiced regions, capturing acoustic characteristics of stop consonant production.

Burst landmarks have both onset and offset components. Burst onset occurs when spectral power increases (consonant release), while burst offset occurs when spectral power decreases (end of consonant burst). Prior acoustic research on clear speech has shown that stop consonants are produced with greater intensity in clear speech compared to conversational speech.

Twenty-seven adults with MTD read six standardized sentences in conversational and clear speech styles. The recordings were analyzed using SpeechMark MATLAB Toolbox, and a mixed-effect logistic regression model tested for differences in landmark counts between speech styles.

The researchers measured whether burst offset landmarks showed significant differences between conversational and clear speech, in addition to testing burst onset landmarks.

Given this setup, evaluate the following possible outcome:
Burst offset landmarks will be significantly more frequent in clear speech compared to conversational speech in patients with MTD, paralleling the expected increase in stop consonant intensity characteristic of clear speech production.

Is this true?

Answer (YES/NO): NO